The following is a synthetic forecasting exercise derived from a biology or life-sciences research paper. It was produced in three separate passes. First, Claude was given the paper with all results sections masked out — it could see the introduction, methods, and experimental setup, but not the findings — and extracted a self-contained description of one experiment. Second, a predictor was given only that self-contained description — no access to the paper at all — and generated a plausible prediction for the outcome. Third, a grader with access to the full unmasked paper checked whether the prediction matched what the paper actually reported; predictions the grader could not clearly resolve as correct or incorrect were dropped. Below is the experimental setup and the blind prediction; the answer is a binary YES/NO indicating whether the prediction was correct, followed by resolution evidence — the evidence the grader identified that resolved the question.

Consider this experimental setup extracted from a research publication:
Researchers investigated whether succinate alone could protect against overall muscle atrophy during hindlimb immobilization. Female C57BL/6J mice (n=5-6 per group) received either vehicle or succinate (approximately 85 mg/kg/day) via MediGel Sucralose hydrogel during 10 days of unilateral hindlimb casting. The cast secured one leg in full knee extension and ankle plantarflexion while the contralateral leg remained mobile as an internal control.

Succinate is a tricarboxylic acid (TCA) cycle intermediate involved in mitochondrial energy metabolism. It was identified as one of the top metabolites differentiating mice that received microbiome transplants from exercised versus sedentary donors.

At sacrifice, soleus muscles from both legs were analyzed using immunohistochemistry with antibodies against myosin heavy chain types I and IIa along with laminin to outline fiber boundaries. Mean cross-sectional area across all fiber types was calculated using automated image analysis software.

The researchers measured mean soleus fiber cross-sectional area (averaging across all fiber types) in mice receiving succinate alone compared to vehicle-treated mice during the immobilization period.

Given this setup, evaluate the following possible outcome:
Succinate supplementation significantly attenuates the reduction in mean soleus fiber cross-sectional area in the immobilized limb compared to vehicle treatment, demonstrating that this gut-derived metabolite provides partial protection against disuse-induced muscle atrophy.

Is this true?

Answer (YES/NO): NO